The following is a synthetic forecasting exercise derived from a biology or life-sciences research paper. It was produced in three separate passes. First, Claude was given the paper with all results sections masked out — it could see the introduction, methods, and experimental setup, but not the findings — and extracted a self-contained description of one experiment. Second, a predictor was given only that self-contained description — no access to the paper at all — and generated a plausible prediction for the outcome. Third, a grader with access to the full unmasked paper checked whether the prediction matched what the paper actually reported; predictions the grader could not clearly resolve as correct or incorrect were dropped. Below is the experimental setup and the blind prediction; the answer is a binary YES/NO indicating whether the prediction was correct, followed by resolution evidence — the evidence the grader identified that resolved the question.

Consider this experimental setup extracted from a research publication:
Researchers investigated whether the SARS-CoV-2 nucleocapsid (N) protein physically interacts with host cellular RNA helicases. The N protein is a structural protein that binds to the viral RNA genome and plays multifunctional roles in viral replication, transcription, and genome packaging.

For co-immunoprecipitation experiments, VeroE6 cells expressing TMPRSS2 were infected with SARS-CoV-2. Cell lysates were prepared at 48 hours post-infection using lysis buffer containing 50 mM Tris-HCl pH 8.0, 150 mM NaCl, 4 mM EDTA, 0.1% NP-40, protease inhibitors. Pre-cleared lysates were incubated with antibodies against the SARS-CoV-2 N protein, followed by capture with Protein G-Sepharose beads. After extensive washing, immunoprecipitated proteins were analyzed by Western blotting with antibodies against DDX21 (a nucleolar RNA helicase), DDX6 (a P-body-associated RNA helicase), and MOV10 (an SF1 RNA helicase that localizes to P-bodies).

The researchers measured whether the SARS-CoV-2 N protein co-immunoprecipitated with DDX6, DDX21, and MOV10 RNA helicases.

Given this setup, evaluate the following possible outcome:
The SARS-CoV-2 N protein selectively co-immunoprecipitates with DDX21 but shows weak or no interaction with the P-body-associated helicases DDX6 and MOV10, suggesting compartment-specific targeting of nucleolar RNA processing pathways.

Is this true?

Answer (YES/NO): NO